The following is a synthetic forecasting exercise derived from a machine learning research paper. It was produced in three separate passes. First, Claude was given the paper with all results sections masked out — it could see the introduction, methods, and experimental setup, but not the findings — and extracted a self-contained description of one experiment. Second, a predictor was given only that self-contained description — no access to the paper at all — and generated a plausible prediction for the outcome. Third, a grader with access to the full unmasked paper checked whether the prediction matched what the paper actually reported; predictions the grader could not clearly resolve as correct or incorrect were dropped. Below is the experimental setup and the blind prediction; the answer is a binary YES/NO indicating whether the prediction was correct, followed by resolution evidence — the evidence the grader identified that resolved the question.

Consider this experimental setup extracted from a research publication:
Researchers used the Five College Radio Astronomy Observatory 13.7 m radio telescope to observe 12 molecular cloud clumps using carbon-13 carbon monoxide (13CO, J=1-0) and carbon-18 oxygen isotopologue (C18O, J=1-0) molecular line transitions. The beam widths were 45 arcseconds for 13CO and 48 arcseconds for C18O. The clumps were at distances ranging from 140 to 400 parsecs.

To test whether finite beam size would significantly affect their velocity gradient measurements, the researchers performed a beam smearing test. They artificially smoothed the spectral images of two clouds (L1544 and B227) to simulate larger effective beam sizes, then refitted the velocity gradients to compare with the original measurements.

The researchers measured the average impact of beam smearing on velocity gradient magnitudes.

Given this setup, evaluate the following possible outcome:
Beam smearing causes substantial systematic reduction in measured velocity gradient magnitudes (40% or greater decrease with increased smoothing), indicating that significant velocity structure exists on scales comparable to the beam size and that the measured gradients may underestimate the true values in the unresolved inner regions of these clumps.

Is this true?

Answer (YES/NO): NO